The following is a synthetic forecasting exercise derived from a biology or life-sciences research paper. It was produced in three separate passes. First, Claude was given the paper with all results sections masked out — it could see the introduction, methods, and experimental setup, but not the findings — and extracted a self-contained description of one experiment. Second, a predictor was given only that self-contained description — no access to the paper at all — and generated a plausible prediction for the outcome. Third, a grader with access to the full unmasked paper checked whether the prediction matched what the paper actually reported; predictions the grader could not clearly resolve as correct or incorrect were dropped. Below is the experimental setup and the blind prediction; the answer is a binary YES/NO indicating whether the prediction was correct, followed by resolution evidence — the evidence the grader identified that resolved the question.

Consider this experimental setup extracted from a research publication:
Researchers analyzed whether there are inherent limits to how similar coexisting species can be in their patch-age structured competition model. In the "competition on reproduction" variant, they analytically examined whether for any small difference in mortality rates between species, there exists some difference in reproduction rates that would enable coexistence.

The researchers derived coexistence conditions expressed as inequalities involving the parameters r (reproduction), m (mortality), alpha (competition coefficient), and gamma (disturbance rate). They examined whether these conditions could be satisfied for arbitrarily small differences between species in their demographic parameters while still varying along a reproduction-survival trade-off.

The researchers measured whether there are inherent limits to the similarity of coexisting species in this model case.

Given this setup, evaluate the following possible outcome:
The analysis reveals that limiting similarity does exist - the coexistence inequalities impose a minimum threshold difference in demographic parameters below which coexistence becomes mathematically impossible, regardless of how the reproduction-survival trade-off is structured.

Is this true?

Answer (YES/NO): NO